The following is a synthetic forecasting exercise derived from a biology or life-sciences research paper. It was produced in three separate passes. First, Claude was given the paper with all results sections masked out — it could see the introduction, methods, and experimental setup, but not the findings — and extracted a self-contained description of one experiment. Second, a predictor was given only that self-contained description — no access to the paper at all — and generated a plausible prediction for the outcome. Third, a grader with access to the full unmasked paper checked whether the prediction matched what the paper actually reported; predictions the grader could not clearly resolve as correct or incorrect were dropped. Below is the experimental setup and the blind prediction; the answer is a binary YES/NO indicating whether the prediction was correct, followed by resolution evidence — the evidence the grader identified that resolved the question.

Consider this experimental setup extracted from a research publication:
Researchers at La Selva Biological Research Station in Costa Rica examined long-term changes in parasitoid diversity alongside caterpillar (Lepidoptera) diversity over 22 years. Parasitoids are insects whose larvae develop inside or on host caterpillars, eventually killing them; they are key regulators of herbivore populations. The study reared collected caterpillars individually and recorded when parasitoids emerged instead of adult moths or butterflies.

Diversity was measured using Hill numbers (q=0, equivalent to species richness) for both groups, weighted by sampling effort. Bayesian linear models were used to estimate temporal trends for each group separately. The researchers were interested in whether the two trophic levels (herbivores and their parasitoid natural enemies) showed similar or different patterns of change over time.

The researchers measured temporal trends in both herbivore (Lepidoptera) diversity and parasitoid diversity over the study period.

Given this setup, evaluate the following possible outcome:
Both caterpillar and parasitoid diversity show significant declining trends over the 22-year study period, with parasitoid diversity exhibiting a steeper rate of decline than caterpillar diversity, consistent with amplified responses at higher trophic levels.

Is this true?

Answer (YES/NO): NO